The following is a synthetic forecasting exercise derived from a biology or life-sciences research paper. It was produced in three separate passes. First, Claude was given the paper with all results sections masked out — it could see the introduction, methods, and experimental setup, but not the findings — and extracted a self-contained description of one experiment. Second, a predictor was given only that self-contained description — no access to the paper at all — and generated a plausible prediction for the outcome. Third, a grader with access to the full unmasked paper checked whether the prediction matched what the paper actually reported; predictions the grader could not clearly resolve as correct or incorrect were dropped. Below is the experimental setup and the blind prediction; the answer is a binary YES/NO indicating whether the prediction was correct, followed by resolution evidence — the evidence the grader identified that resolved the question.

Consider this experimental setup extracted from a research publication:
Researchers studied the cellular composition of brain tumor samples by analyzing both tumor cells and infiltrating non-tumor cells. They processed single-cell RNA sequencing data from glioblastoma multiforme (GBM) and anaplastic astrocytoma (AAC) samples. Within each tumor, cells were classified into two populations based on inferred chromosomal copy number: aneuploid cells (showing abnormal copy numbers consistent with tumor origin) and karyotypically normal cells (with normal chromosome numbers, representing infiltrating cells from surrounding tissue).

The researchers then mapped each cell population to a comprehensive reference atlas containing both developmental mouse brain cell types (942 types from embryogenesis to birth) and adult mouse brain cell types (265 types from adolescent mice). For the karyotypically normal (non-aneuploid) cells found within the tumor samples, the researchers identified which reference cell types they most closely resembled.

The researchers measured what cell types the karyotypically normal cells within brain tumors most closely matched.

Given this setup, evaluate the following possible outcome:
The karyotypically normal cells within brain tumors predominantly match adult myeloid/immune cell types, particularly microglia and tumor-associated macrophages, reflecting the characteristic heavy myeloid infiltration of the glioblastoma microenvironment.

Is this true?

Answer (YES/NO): NO